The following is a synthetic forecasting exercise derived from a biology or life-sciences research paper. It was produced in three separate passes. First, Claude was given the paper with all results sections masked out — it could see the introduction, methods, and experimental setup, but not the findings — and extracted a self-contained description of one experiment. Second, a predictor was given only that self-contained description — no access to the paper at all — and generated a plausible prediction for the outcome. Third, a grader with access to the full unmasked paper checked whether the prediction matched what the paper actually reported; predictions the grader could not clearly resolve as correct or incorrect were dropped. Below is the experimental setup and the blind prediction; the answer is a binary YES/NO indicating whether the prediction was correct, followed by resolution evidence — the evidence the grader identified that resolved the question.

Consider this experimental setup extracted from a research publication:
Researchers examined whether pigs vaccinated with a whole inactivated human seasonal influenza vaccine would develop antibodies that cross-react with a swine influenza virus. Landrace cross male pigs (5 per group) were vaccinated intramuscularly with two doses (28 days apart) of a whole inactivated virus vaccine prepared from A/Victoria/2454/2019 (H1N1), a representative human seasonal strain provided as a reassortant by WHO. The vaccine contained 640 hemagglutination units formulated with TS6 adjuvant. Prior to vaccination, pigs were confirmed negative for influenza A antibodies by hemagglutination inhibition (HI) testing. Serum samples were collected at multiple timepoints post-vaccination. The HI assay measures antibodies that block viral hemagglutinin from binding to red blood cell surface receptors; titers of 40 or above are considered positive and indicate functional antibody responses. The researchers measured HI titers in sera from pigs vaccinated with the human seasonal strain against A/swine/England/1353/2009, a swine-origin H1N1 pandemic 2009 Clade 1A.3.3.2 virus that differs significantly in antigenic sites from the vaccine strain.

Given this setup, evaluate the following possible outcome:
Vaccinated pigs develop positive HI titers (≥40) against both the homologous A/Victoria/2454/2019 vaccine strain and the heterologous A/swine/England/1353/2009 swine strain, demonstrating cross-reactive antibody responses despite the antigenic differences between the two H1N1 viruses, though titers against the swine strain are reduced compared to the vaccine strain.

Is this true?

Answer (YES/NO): YES